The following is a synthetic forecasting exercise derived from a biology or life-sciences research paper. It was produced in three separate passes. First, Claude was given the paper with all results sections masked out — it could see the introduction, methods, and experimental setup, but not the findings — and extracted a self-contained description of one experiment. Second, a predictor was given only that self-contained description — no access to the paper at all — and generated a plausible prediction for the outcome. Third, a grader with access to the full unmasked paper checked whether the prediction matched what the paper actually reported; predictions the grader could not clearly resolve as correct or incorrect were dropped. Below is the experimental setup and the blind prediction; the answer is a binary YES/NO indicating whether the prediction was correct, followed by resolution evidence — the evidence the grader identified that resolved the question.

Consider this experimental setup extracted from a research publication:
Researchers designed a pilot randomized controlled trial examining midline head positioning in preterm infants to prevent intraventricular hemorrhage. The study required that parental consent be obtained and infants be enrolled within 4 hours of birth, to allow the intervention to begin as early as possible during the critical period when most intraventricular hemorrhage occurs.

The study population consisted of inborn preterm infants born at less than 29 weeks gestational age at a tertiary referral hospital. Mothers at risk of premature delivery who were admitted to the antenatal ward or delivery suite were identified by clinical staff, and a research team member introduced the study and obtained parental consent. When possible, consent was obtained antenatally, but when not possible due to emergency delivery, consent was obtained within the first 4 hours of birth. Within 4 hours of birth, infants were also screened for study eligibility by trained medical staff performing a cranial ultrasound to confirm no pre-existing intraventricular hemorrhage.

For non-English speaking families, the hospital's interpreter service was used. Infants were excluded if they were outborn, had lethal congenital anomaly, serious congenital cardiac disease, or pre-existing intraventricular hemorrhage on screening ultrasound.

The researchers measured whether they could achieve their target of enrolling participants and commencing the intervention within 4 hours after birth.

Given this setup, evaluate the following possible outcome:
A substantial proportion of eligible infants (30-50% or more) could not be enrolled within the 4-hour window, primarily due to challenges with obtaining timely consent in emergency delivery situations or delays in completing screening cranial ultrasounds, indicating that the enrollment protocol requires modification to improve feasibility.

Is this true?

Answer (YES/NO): NO